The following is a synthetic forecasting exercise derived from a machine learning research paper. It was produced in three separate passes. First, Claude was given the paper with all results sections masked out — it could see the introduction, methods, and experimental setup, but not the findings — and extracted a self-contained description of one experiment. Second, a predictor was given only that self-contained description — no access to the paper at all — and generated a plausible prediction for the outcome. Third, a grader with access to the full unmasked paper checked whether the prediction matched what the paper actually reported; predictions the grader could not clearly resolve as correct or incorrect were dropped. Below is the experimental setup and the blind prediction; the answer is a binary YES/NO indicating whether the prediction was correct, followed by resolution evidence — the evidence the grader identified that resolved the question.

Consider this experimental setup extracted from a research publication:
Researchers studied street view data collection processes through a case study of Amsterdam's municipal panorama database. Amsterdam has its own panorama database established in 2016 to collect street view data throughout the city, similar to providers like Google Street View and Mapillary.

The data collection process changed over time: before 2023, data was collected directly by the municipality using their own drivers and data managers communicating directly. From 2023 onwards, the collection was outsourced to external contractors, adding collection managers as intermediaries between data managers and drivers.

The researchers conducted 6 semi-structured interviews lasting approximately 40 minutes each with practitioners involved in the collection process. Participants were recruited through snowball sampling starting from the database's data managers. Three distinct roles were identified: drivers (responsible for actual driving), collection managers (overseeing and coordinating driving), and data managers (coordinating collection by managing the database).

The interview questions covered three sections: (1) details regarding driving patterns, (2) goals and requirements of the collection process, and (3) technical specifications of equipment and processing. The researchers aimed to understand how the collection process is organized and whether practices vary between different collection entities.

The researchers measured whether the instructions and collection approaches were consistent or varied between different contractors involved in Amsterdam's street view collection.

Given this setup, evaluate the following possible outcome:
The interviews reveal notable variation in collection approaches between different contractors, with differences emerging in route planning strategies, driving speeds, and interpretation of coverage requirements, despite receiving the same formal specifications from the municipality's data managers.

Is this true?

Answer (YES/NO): YES